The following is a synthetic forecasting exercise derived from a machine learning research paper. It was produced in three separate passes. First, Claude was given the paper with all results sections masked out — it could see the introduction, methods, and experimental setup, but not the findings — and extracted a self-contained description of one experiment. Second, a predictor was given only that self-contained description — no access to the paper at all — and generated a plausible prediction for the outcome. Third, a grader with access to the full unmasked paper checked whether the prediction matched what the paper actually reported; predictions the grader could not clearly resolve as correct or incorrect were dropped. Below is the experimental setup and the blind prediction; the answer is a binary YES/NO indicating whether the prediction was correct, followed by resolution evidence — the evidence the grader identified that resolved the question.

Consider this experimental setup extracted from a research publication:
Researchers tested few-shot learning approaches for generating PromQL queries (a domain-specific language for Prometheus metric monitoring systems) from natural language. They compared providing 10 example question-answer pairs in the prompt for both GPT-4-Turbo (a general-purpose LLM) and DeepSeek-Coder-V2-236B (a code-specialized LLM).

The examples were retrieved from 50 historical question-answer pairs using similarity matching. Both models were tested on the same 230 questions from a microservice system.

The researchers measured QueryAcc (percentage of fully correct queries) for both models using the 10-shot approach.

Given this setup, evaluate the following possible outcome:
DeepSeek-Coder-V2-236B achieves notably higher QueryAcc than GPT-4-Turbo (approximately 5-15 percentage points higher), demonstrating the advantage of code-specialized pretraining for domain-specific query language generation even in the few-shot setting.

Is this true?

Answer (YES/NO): NO